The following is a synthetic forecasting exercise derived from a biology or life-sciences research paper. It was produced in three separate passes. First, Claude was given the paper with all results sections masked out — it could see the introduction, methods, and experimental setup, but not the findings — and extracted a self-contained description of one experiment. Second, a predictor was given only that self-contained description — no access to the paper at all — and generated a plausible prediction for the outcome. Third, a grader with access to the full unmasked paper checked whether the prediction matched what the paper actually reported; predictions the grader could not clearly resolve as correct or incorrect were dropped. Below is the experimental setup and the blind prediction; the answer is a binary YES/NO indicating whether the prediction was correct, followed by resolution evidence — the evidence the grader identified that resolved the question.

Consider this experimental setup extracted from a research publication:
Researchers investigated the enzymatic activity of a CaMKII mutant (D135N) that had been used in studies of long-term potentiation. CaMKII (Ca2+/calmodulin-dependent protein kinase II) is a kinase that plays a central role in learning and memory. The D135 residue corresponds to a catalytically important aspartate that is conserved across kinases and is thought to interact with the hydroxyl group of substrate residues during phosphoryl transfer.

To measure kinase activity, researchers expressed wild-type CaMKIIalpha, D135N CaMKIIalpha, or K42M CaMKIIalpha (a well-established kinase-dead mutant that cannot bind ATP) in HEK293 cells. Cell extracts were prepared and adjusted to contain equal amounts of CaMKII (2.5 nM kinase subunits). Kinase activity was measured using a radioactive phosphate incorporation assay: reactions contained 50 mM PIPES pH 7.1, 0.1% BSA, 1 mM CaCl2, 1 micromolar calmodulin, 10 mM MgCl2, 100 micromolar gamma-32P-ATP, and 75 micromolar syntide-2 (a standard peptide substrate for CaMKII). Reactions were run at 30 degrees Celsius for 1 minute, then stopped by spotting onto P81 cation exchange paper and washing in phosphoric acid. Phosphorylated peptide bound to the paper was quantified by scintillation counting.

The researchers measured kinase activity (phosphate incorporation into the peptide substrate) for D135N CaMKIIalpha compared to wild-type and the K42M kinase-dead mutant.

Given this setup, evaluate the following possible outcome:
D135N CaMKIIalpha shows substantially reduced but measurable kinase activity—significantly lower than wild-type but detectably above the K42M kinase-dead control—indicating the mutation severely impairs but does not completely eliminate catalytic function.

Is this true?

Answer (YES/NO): NO